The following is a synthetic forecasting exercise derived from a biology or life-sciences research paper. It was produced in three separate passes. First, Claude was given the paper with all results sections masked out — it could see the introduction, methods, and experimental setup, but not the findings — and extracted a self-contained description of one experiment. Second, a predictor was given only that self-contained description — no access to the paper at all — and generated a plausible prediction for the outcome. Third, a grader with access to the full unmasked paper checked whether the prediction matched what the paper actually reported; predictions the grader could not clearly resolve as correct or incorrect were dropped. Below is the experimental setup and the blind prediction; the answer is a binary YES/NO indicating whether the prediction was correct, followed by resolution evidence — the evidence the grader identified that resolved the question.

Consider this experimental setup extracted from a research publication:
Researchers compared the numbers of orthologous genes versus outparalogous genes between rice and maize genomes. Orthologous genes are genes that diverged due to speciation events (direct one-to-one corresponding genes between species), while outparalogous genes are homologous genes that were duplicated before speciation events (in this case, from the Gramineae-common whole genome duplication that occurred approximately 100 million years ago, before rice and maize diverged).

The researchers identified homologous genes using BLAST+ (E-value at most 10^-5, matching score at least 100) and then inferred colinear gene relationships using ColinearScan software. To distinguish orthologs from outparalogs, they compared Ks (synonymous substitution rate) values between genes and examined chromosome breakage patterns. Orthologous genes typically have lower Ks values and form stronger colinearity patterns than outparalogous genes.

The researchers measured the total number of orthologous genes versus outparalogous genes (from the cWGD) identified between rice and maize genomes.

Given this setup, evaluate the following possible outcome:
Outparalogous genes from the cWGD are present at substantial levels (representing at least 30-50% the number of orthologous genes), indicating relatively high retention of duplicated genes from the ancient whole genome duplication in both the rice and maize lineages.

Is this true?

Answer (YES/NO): YES